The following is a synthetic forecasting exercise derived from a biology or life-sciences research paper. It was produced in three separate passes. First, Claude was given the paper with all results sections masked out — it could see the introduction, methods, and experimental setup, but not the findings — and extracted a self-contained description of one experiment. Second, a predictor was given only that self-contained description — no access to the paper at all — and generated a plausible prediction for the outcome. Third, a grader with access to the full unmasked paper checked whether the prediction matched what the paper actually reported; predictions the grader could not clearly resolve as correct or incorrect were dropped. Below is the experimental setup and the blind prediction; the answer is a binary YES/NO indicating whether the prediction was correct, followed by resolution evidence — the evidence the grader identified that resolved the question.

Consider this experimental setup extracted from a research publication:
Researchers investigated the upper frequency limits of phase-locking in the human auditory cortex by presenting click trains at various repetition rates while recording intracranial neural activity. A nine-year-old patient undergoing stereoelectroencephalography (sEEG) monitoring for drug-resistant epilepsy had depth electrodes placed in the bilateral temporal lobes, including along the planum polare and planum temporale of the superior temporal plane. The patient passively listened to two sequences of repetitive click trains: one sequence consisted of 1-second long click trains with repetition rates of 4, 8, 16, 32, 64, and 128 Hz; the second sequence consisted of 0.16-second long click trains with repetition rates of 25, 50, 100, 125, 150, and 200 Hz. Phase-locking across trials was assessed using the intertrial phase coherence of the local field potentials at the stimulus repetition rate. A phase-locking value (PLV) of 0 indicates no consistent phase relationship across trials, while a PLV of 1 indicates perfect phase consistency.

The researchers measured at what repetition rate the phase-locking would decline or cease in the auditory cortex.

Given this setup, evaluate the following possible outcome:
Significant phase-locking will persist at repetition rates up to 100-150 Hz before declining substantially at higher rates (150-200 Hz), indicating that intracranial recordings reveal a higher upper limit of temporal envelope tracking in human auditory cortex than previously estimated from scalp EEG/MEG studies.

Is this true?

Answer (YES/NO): YES